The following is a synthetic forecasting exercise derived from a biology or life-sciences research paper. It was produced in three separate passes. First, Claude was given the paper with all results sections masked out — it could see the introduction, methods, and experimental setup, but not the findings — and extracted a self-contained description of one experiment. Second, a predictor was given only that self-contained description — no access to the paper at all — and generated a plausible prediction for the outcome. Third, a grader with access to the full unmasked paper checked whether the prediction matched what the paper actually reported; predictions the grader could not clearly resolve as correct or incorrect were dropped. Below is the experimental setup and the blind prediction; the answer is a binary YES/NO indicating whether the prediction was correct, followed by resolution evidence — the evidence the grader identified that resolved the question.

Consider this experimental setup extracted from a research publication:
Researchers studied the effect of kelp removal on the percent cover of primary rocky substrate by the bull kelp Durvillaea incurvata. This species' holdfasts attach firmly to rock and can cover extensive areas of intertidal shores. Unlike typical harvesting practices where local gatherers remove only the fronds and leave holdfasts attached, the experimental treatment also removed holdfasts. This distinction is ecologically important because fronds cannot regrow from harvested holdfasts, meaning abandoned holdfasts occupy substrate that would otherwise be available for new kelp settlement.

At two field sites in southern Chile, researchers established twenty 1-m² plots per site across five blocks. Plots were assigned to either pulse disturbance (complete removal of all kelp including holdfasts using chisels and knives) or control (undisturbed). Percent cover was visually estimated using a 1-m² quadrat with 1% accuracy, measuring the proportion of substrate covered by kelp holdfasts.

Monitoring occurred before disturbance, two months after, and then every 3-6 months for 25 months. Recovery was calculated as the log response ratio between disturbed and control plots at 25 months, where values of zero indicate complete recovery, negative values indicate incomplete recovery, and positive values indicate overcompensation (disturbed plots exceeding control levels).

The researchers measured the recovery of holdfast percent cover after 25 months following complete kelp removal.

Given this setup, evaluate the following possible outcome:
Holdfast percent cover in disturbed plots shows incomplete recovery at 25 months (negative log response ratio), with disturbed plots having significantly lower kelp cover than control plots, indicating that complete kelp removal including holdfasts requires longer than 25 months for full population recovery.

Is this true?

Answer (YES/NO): NO